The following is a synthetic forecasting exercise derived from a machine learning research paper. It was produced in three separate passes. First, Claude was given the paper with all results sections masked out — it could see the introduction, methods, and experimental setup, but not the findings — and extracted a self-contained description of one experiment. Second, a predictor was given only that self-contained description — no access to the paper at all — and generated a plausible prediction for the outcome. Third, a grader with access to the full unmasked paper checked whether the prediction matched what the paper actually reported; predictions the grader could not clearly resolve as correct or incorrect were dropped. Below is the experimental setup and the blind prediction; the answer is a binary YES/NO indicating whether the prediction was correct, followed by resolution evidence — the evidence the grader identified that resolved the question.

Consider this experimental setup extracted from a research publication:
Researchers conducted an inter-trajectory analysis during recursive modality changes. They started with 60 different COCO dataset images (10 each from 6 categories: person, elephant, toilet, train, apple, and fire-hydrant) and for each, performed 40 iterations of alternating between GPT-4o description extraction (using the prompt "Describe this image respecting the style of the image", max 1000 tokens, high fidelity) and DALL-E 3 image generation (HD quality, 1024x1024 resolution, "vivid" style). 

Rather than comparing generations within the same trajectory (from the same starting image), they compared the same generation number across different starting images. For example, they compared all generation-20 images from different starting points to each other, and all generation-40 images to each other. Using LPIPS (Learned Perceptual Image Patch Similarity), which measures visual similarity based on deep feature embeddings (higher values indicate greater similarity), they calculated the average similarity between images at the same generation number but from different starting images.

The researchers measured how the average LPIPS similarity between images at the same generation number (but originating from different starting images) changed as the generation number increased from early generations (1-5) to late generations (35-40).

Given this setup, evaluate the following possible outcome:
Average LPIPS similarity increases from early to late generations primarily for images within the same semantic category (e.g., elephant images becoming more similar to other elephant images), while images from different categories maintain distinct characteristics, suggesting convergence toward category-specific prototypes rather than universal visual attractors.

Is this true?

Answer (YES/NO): NO